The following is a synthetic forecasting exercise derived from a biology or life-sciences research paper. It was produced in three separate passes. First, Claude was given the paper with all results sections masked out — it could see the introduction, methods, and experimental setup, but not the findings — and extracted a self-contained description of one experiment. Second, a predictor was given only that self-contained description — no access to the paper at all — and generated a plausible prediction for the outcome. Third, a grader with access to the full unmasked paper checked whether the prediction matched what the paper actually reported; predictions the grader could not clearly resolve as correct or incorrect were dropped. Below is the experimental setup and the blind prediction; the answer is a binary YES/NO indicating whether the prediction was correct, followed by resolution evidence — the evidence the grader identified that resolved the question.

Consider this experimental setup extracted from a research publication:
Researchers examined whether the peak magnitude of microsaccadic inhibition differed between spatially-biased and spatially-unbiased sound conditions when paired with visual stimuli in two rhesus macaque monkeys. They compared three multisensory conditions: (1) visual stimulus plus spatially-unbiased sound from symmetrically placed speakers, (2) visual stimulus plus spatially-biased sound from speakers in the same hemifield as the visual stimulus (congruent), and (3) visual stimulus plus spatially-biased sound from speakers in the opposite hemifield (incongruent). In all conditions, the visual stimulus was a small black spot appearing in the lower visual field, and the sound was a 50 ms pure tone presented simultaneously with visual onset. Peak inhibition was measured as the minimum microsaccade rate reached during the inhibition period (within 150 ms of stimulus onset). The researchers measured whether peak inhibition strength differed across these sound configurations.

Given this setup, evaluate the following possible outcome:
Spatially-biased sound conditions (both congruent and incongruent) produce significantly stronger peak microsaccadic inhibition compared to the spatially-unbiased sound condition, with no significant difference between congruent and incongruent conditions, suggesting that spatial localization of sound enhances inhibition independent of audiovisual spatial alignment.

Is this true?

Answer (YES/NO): NO